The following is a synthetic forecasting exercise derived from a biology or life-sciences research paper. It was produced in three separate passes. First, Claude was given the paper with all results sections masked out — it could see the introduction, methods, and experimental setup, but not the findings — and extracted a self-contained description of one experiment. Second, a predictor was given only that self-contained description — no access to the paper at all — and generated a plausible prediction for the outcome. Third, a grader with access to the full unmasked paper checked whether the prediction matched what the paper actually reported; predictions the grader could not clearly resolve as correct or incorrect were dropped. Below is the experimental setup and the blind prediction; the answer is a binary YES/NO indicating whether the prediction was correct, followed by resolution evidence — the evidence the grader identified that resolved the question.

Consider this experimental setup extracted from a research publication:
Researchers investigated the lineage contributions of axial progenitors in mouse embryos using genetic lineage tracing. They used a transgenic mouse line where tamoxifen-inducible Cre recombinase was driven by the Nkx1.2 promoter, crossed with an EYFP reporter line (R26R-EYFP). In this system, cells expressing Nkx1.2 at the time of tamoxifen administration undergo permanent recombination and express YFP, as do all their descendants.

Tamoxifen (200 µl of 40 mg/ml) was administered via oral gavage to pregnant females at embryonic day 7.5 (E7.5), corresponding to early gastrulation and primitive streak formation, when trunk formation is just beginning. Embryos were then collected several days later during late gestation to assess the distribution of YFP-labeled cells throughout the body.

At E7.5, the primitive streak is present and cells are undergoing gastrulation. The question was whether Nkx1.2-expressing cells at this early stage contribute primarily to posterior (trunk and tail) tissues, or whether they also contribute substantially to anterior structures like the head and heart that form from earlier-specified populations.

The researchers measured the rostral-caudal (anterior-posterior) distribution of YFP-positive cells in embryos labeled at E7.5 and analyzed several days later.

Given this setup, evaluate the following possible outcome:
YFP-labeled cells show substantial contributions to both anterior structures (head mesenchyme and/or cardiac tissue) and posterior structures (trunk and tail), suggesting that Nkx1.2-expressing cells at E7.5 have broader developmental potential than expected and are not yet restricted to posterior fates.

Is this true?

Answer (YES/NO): NO